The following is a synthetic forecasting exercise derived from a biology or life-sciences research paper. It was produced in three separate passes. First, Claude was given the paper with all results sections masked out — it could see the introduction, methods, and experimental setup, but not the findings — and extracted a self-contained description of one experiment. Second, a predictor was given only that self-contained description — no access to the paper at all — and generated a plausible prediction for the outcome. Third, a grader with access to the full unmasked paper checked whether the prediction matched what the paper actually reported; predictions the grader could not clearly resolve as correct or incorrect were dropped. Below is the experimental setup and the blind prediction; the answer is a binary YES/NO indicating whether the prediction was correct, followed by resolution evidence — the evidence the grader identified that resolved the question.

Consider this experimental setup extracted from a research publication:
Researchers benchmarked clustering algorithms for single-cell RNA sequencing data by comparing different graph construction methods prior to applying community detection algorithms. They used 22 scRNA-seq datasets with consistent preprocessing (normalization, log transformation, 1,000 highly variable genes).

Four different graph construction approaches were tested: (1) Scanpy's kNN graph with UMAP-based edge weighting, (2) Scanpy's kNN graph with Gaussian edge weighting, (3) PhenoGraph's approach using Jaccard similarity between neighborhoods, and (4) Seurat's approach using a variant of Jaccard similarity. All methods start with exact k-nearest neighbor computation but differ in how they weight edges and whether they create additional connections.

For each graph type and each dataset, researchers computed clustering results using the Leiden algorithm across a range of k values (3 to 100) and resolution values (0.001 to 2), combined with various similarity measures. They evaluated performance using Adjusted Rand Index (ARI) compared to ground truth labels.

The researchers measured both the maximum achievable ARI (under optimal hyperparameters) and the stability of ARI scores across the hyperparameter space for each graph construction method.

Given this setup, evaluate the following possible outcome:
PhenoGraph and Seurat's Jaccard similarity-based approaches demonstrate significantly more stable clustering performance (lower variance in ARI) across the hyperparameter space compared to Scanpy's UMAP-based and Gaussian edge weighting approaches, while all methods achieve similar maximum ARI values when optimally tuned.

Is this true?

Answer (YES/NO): NO